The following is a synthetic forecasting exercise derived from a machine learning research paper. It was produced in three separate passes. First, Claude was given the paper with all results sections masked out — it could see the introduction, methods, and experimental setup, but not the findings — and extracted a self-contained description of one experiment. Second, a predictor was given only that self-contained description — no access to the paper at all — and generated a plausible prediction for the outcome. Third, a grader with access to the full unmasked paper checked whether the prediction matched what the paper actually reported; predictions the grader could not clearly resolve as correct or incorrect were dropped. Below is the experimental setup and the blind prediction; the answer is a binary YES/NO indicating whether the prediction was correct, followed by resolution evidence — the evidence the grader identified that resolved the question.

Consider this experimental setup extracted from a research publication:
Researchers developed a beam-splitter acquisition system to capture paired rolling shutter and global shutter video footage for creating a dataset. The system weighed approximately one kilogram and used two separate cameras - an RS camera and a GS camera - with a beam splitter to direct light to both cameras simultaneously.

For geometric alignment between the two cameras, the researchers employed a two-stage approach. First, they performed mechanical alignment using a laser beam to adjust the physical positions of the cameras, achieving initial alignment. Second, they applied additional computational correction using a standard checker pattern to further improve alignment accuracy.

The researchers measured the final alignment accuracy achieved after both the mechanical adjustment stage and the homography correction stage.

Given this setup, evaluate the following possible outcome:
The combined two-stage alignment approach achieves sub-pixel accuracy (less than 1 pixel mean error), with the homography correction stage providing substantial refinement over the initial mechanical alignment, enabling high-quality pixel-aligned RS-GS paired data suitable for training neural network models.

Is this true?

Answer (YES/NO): YES